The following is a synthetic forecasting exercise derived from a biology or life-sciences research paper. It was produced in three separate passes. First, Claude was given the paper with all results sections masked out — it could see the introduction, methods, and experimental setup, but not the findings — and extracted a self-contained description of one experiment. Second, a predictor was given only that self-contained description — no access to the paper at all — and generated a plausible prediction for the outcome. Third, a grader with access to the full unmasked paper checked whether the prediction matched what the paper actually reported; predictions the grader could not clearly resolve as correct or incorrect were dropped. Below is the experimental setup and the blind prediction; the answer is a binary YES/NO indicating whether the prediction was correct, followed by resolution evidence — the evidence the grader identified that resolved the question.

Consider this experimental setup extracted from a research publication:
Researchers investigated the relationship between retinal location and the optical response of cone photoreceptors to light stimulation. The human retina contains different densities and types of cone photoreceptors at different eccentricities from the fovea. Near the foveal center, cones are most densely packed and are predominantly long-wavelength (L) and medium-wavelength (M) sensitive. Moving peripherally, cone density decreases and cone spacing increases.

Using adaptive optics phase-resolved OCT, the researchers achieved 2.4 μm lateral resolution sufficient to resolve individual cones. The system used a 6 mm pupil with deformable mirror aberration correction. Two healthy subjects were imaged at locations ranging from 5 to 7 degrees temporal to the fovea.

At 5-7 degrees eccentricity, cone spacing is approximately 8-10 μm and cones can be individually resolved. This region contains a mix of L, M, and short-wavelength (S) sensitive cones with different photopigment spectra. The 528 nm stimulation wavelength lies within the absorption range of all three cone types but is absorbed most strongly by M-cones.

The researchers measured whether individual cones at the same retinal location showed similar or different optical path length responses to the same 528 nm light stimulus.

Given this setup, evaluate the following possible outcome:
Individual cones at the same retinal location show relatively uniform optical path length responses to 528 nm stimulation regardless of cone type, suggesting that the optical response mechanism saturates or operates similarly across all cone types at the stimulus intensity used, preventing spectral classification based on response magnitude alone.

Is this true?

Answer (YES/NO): NO